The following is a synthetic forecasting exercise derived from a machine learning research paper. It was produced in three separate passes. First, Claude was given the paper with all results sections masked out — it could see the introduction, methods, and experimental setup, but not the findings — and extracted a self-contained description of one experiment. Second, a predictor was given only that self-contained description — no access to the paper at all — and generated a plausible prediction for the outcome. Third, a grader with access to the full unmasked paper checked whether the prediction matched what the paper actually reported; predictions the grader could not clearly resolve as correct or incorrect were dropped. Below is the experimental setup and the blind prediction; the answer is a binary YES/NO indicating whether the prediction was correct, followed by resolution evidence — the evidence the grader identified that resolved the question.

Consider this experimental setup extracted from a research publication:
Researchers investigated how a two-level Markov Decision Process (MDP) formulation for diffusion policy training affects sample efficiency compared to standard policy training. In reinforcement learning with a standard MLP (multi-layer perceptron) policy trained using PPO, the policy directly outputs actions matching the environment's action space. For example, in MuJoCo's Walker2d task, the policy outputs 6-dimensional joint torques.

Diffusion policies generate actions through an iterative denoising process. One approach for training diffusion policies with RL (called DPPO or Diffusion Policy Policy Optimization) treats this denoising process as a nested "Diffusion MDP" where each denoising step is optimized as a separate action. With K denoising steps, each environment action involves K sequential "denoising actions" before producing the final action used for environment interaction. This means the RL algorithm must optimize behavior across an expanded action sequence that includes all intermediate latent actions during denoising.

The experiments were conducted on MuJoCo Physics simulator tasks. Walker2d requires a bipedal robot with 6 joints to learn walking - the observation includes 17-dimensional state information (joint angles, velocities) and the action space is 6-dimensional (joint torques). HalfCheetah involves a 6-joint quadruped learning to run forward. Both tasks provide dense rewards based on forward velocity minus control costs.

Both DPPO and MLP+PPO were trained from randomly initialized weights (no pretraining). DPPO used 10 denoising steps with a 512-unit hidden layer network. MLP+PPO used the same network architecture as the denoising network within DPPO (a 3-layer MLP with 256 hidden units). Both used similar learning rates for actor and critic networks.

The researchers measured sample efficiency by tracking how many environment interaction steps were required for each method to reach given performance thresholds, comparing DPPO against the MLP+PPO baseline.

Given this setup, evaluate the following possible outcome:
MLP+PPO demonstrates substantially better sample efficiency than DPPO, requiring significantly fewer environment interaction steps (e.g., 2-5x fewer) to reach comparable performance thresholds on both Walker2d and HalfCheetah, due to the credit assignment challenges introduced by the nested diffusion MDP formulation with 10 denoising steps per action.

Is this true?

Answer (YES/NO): YES